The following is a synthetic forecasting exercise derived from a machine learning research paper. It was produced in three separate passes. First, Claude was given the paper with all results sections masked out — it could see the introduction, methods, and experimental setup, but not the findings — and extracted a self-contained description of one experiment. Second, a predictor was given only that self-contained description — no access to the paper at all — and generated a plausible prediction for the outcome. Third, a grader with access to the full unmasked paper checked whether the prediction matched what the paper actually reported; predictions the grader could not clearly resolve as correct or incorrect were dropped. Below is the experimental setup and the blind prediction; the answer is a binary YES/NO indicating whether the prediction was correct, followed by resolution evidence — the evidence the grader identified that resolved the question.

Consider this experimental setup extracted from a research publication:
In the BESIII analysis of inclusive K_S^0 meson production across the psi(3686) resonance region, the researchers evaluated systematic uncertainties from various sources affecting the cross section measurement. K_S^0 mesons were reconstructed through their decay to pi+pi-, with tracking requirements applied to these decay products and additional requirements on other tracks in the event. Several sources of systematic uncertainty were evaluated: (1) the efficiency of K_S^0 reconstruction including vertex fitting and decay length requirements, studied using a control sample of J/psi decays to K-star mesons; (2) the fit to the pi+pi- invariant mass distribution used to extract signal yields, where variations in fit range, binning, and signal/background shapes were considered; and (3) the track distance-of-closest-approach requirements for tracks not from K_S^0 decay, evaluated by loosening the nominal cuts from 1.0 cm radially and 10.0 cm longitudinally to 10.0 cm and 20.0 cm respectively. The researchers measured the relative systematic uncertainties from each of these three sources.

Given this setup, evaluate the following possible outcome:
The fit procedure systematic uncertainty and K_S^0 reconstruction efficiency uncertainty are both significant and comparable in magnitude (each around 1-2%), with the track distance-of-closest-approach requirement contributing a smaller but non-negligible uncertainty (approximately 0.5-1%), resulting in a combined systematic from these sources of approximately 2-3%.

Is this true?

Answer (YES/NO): NO